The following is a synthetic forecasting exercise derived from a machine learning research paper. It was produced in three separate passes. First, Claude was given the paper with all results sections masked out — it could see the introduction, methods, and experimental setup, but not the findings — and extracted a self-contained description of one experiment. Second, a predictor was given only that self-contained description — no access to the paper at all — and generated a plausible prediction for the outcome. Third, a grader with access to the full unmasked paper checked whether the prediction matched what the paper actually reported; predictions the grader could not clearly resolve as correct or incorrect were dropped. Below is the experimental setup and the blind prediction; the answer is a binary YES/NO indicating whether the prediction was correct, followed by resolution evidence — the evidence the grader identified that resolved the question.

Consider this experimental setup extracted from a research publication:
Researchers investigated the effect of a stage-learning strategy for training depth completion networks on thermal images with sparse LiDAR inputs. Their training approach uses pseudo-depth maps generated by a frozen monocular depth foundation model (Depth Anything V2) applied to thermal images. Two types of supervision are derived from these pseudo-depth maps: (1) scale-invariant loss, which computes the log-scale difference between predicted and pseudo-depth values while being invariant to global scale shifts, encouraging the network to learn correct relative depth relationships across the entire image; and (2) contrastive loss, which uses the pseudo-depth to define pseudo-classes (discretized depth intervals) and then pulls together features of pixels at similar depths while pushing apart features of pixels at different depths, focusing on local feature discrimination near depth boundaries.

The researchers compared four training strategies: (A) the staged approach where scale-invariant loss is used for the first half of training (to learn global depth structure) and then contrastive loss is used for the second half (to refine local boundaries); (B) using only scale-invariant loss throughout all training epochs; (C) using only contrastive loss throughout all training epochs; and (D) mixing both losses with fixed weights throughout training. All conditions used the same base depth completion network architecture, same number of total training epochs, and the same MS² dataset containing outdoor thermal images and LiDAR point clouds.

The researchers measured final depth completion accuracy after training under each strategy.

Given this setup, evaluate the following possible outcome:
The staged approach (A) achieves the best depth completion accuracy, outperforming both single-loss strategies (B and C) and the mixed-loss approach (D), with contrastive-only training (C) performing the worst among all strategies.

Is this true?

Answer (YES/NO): NO